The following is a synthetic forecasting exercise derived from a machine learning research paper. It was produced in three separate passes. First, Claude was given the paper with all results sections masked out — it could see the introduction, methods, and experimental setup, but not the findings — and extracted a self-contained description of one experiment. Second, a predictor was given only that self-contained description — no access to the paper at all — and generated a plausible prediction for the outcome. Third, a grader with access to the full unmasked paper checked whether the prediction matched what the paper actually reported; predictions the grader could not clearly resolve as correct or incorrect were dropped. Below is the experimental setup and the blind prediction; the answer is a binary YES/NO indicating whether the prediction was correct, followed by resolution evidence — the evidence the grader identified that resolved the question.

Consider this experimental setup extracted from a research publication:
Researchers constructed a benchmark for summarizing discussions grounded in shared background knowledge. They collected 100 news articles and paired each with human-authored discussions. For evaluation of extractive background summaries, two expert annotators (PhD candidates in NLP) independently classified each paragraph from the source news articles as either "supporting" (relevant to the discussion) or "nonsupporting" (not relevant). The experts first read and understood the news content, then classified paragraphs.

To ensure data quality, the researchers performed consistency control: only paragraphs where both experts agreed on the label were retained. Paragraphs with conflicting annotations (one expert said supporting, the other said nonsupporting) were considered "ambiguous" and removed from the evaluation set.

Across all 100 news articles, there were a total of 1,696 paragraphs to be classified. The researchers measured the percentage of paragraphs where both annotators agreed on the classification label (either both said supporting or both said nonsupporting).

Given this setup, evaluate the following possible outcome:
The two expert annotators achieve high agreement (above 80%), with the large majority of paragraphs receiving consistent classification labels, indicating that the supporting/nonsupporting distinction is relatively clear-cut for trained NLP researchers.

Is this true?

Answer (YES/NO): YES